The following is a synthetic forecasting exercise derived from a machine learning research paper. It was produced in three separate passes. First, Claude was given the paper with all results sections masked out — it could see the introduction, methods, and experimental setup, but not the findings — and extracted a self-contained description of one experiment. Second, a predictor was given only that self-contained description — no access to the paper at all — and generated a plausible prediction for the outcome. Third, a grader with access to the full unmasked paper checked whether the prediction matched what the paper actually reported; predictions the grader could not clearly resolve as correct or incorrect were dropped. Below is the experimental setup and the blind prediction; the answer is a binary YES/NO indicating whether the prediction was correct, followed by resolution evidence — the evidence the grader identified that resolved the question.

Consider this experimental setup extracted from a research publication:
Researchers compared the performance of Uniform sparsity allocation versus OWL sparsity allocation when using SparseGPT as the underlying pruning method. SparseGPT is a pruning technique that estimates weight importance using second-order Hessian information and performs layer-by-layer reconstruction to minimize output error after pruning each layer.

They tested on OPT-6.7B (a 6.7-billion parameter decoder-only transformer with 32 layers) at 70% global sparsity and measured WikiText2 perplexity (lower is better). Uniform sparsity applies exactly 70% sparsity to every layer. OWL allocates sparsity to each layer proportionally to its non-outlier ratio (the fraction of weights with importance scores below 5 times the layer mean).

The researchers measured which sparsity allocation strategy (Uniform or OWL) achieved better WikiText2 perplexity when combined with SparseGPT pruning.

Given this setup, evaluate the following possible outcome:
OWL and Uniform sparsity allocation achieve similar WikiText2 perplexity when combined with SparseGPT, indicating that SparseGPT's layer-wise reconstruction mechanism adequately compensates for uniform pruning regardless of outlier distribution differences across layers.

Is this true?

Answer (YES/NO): NO